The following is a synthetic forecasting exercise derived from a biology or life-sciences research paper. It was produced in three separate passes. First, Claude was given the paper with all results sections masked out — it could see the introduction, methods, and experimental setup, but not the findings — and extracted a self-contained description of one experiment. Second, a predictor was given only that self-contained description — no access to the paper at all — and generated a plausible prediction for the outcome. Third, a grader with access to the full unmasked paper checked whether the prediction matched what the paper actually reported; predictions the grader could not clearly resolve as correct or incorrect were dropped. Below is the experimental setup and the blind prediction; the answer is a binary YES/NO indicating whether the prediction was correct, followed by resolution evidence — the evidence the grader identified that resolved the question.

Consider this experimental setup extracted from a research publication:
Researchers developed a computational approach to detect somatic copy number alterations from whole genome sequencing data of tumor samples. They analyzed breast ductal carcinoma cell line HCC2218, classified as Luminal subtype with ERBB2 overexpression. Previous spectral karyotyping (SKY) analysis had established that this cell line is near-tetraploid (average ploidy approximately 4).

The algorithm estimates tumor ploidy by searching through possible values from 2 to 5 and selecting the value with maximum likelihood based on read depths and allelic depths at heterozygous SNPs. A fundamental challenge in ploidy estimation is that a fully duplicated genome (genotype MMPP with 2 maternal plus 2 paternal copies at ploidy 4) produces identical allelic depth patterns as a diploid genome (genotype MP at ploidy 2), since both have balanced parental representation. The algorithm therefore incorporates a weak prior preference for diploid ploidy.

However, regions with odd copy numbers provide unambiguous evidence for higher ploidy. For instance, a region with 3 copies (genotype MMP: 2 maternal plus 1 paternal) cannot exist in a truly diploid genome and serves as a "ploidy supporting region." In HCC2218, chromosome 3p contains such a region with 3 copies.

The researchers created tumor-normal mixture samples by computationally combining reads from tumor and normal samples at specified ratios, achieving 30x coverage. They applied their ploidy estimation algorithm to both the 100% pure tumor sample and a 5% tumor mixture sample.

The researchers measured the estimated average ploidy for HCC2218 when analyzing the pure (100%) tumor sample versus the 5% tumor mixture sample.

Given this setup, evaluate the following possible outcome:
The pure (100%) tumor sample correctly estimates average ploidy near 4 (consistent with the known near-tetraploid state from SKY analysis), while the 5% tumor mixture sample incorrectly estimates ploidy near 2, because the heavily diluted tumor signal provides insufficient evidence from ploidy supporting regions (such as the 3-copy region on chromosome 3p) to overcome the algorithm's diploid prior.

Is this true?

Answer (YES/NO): YES